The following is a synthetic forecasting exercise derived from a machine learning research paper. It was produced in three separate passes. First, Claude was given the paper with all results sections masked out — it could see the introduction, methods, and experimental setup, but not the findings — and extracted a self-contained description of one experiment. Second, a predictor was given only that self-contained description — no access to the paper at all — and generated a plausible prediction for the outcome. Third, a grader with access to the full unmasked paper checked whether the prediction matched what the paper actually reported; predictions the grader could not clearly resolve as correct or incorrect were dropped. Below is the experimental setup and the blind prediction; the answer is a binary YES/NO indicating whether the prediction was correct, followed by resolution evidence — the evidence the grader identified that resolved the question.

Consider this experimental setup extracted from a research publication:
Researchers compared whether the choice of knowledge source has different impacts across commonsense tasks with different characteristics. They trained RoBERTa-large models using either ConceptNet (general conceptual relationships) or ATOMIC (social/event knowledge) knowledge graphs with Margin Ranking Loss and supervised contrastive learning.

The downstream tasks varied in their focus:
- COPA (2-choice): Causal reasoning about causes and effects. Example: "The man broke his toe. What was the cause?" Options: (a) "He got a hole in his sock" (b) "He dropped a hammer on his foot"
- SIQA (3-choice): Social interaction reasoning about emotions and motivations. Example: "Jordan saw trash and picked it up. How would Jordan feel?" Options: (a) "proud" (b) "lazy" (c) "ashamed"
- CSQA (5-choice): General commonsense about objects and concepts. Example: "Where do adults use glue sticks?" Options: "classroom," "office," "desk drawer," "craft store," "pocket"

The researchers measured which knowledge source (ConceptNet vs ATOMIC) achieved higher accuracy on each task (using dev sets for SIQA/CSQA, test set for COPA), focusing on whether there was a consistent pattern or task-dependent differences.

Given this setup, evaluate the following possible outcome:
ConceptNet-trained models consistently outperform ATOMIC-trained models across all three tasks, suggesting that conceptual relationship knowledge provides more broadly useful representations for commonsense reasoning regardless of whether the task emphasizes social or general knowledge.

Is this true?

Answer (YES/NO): NO